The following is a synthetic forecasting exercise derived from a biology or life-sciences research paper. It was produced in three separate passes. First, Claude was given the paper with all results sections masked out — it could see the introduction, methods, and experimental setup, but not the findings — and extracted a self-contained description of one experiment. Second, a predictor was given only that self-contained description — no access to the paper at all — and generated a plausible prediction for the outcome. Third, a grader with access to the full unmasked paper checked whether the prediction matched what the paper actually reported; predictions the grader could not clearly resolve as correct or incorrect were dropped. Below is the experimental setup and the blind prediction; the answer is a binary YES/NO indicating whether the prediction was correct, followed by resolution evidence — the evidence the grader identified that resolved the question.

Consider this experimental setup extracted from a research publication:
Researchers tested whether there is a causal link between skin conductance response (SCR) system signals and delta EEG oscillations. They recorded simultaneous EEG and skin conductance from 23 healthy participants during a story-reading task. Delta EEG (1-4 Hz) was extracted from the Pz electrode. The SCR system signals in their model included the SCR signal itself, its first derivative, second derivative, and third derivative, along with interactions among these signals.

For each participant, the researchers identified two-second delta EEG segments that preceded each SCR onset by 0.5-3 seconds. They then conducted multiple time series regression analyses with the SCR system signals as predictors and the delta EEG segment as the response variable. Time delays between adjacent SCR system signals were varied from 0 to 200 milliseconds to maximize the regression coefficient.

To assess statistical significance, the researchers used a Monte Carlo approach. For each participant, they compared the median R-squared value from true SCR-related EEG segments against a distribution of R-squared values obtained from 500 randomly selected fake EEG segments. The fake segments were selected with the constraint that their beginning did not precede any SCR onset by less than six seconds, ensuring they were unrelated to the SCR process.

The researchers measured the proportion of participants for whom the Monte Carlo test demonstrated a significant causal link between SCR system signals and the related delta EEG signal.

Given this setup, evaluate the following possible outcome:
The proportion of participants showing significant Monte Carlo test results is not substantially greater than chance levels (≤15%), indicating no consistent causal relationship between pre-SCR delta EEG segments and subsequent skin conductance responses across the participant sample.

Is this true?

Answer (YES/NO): NO